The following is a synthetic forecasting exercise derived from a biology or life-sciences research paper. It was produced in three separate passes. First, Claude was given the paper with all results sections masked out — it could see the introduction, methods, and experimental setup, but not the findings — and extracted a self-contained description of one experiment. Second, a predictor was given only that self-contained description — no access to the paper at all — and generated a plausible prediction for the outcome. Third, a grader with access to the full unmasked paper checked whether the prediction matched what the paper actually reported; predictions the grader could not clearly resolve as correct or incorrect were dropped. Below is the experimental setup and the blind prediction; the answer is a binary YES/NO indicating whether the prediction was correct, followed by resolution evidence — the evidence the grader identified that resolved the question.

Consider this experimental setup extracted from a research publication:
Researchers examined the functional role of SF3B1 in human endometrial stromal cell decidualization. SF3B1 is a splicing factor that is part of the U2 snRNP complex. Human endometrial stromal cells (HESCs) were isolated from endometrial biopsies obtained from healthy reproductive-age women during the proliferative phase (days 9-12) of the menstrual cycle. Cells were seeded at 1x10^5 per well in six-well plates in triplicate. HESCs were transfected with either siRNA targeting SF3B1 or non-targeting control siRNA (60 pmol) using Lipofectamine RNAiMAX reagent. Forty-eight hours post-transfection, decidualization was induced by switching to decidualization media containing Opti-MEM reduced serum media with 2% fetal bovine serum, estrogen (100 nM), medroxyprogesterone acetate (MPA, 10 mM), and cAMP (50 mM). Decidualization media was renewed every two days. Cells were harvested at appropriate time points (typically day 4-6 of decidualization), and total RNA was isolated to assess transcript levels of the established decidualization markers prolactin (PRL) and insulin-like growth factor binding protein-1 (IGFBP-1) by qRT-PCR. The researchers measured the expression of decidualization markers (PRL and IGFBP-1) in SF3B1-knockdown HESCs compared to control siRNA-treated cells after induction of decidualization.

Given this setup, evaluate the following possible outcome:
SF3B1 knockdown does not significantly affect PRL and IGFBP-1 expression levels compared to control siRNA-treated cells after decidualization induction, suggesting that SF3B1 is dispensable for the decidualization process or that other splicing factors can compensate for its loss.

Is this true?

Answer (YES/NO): NO